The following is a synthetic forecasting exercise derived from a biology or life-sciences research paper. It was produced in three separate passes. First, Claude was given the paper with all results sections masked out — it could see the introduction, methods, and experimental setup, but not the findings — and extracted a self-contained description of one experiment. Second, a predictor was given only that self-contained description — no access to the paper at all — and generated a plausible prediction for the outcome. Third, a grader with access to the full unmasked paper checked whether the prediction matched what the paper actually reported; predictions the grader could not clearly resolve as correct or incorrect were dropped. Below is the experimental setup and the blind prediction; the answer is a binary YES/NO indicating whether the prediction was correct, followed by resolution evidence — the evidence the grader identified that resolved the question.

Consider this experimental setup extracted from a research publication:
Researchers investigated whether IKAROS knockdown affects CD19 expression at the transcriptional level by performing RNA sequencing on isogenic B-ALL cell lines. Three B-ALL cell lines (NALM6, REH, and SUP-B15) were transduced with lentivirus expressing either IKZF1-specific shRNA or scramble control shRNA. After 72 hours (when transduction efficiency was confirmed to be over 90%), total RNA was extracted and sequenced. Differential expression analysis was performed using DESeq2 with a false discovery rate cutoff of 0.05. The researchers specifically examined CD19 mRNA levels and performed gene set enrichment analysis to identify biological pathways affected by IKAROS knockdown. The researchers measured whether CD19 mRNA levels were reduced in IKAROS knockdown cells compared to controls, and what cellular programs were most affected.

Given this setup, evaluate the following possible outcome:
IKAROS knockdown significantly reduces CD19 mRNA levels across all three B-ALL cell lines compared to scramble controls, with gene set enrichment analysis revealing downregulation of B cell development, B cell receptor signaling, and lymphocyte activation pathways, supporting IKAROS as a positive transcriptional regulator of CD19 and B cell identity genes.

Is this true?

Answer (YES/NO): NO